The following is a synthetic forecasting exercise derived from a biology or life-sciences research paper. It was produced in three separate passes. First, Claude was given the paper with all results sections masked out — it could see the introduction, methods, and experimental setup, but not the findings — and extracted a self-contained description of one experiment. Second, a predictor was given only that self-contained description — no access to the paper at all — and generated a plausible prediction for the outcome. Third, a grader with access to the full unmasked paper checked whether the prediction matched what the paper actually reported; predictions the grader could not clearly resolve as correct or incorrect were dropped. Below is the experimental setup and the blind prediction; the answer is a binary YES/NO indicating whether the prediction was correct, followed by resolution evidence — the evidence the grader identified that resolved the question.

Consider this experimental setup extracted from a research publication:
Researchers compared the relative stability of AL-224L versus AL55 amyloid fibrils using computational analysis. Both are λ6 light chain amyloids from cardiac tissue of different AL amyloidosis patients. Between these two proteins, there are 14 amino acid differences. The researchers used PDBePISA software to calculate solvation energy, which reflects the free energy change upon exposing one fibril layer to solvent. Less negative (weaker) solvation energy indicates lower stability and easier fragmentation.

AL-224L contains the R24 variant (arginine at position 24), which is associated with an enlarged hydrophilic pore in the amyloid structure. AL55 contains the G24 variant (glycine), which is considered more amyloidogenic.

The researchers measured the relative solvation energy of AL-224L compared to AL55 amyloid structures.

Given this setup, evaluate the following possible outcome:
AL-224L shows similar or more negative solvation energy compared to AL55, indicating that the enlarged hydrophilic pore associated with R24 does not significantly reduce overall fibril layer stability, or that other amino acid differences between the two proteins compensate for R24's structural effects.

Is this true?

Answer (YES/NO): NO